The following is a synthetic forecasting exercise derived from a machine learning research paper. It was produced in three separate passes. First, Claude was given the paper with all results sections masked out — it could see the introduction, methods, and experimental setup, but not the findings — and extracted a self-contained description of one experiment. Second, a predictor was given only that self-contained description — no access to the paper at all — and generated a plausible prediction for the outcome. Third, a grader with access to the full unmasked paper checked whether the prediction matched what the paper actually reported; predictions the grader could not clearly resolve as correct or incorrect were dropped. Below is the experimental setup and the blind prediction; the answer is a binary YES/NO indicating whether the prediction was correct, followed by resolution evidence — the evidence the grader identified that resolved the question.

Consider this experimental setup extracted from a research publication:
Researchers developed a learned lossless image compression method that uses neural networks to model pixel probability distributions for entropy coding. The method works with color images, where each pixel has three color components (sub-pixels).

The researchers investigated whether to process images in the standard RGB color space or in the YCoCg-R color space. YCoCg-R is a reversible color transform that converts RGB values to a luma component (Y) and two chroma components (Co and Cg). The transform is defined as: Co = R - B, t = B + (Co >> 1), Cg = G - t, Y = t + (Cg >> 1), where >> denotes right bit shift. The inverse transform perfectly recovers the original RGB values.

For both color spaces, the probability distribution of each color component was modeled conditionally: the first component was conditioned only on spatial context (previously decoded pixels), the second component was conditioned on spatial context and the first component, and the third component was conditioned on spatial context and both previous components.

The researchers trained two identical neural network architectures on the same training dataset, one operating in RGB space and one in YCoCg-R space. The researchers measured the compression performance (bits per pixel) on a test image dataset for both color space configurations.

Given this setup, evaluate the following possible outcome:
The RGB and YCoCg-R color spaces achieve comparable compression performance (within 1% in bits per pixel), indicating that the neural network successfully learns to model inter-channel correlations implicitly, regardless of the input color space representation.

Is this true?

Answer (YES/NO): NO